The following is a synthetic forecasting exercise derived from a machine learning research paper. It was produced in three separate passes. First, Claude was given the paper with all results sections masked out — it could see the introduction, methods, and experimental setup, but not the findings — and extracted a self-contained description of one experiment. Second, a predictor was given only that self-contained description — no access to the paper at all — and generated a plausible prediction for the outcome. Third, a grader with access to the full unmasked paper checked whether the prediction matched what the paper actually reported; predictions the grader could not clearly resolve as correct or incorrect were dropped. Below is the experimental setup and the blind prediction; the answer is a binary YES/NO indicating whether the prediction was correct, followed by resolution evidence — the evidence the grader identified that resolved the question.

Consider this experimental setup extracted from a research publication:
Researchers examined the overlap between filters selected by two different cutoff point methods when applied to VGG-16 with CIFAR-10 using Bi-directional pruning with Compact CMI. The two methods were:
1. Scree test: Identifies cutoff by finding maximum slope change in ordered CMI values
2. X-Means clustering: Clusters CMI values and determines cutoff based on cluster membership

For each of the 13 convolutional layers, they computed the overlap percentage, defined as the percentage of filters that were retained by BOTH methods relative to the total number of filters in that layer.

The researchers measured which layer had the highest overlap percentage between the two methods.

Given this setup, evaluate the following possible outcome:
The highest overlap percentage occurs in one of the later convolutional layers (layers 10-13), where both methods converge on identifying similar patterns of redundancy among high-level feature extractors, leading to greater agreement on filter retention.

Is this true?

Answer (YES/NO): NO